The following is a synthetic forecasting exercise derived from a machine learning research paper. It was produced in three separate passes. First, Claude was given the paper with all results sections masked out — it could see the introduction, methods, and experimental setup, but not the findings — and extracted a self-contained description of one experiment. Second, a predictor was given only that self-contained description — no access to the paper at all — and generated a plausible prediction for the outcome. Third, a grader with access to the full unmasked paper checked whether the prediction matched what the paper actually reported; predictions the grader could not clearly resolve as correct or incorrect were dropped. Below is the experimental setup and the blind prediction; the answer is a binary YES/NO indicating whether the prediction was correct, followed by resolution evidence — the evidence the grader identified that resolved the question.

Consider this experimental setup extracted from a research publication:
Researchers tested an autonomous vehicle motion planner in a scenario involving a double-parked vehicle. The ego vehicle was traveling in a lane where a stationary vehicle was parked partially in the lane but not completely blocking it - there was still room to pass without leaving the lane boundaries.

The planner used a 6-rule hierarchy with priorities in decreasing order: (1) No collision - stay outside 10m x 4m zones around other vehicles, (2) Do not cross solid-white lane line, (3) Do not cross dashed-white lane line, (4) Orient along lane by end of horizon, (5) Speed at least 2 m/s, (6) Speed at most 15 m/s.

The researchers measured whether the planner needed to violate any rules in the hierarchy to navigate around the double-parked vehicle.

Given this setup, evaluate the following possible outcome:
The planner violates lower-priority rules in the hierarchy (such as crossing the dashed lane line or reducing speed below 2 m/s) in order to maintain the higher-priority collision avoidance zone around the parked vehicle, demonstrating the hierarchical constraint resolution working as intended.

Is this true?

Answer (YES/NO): NO